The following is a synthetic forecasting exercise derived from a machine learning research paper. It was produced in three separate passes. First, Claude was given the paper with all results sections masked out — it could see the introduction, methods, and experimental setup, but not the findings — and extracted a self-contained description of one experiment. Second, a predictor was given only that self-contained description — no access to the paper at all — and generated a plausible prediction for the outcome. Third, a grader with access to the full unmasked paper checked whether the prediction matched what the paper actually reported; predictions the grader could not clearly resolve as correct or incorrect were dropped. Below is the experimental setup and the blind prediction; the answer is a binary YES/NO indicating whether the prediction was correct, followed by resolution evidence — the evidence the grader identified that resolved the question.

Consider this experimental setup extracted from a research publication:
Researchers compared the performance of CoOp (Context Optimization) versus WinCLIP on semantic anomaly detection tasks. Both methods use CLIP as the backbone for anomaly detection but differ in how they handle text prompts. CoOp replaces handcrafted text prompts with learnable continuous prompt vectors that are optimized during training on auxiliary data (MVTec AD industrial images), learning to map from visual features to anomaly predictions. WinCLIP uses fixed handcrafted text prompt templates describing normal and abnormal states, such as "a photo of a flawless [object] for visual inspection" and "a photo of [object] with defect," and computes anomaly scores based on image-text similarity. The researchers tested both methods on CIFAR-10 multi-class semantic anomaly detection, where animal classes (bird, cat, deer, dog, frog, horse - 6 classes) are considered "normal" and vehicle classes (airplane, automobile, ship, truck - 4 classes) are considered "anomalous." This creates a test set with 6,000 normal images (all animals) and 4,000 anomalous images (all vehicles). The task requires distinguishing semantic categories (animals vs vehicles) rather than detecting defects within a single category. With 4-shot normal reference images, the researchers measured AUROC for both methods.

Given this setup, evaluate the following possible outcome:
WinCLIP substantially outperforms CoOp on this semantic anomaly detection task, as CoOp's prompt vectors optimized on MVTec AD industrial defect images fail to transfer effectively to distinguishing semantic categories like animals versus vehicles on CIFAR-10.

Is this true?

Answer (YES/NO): YES